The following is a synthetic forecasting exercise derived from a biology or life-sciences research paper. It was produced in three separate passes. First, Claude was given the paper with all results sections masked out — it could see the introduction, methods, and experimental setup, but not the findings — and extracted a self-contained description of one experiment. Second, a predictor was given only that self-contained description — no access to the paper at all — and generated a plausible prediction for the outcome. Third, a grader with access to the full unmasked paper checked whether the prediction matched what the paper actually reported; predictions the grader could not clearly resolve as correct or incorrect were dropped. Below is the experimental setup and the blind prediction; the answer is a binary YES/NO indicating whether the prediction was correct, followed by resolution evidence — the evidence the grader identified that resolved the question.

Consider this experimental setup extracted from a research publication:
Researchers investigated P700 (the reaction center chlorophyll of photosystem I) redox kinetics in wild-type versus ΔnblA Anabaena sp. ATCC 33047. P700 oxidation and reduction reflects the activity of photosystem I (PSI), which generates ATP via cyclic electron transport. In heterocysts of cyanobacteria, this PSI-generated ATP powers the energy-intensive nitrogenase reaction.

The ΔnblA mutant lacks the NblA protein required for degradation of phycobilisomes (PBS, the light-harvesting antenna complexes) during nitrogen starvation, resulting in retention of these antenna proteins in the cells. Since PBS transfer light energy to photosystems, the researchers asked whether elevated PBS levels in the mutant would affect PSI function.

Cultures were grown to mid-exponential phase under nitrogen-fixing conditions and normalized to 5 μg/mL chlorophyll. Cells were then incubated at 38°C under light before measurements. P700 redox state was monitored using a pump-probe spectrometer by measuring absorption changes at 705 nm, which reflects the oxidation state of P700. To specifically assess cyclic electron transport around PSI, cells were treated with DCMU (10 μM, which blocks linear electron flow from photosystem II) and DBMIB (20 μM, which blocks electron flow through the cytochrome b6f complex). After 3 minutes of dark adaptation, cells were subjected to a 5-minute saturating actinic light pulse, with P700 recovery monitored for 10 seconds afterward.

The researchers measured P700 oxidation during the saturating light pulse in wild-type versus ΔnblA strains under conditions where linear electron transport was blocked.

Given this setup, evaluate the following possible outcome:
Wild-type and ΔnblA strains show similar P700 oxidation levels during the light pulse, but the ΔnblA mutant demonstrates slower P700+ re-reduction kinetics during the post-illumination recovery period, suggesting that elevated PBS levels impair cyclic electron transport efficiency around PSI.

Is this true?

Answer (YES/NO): NO